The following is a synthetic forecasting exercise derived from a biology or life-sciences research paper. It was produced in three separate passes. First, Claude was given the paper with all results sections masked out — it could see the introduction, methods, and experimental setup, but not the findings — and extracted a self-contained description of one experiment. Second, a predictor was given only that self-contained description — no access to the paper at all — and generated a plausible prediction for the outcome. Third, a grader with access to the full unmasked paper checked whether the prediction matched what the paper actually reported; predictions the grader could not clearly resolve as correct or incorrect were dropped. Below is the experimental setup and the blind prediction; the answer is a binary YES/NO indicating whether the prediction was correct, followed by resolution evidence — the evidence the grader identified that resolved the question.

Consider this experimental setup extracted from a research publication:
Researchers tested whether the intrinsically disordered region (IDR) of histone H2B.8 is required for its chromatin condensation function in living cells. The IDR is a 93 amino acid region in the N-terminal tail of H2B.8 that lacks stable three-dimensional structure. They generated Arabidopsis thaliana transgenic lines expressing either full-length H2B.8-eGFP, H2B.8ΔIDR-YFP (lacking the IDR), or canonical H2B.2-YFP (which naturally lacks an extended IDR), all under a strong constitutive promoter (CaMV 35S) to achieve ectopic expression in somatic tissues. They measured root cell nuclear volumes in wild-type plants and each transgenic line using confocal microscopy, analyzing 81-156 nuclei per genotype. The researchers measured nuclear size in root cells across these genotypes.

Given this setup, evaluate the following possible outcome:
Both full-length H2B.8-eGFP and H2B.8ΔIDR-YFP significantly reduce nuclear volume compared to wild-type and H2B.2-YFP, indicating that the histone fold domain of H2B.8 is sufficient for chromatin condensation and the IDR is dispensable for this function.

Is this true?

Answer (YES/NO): NO